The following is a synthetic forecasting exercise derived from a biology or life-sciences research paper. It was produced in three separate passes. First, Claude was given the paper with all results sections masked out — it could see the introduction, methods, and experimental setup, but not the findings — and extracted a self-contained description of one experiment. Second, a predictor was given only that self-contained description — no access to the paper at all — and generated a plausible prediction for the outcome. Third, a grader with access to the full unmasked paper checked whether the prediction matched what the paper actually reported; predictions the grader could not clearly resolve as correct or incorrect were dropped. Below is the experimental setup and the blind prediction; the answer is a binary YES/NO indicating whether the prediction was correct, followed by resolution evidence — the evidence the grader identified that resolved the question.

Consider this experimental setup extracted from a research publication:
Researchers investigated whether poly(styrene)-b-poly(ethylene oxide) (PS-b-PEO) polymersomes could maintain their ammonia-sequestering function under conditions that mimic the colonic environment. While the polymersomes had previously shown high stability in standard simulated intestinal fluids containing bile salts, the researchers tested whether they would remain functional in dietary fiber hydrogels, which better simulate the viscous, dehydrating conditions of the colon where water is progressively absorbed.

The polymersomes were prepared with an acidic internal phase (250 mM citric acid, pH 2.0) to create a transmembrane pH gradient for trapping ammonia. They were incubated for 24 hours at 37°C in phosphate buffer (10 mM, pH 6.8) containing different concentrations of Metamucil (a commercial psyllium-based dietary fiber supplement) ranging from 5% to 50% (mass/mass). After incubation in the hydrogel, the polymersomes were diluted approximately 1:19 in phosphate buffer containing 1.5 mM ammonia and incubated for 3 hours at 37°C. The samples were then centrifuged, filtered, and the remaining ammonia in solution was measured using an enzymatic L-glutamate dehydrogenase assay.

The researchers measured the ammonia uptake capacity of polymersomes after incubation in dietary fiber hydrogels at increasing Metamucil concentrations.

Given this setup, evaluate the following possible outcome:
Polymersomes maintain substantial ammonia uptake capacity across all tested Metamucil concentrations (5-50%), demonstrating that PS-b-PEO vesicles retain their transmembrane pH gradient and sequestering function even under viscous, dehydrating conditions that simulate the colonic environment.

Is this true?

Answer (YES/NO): NO